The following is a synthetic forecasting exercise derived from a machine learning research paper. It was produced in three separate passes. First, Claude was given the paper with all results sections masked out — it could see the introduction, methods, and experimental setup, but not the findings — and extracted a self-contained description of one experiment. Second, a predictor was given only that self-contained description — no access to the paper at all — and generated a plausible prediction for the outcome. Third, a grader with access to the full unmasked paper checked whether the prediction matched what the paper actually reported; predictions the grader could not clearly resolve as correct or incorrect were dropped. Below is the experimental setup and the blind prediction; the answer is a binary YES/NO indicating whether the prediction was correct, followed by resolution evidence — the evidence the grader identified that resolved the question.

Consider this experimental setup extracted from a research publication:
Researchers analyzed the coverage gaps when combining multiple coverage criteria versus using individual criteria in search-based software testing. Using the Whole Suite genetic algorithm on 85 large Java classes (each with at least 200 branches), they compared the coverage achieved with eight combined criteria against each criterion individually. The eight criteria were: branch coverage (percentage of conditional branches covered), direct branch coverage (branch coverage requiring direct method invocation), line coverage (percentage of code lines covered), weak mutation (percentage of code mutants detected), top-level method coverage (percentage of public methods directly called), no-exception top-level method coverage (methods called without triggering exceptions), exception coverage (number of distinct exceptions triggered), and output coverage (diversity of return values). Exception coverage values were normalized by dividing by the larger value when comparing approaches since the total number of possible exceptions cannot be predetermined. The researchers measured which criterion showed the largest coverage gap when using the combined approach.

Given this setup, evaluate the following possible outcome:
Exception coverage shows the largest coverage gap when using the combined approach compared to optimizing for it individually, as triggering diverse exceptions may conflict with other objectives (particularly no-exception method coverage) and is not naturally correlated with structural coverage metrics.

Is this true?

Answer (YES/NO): YES